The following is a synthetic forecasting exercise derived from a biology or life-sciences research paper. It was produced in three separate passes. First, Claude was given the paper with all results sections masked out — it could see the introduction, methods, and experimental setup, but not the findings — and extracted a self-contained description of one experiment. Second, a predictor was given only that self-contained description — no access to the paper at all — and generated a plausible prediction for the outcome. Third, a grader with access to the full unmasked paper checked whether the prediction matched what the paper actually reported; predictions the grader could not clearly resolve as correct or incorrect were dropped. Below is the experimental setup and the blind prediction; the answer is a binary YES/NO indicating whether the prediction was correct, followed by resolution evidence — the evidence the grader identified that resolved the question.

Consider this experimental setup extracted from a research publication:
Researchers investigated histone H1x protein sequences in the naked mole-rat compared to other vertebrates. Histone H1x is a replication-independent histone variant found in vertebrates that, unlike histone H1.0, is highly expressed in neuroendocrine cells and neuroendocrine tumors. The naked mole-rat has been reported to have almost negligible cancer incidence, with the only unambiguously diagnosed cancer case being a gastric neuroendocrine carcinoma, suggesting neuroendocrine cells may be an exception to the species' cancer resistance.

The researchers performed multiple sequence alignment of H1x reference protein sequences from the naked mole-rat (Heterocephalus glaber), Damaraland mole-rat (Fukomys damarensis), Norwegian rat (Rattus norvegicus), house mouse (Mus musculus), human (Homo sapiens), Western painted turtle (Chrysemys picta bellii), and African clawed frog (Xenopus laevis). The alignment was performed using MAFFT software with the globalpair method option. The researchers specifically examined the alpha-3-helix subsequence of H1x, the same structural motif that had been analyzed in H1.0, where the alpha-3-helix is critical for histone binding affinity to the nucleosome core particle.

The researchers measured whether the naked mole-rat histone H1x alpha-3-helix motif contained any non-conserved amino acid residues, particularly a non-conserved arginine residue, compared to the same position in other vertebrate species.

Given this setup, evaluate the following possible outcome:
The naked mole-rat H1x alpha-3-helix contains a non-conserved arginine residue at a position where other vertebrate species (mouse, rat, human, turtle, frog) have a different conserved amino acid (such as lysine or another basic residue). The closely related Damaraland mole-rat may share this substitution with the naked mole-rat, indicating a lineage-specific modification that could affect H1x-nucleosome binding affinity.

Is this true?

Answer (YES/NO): NO